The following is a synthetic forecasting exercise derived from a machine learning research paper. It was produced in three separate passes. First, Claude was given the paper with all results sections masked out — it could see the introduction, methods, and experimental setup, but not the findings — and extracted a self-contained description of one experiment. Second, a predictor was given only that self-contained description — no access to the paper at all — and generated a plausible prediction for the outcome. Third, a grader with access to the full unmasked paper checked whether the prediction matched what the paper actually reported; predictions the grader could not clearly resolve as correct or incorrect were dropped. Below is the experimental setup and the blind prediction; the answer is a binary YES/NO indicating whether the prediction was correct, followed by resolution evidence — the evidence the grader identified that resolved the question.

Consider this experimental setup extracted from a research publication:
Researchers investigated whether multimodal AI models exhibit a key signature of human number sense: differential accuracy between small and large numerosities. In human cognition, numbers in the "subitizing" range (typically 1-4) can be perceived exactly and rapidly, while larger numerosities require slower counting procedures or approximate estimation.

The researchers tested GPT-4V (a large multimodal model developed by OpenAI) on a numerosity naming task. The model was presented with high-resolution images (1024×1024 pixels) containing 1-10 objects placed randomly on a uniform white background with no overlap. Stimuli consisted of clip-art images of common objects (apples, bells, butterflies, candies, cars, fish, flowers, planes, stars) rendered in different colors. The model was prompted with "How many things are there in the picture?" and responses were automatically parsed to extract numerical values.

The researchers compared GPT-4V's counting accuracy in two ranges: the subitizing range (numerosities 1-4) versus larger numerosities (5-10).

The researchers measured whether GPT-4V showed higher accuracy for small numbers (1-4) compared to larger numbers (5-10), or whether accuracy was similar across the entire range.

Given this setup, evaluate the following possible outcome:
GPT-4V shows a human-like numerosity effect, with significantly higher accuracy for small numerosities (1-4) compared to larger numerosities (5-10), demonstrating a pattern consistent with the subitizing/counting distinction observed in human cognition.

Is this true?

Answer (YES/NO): NO